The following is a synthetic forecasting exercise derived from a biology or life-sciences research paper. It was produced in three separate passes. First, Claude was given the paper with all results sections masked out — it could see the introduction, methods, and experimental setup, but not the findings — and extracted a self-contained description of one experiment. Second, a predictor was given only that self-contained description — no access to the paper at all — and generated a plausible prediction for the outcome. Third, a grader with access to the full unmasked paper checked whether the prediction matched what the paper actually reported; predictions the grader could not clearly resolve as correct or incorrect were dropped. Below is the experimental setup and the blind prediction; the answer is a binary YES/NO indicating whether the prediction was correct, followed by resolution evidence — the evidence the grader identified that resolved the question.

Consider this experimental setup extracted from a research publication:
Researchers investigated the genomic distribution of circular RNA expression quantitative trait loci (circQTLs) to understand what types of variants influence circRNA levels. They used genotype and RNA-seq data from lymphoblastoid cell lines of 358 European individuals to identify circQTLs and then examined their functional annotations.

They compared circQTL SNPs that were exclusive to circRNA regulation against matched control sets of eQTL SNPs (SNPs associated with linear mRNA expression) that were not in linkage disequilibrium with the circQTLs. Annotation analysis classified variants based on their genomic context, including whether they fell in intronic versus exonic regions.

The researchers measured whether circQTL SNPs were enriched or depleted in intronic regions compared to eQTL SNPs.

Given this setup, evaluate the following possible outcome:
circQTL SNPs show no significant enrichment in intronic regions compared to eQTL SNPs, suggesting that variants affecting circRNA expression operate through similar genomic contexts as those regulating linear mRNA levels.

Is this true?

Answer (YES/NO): NO